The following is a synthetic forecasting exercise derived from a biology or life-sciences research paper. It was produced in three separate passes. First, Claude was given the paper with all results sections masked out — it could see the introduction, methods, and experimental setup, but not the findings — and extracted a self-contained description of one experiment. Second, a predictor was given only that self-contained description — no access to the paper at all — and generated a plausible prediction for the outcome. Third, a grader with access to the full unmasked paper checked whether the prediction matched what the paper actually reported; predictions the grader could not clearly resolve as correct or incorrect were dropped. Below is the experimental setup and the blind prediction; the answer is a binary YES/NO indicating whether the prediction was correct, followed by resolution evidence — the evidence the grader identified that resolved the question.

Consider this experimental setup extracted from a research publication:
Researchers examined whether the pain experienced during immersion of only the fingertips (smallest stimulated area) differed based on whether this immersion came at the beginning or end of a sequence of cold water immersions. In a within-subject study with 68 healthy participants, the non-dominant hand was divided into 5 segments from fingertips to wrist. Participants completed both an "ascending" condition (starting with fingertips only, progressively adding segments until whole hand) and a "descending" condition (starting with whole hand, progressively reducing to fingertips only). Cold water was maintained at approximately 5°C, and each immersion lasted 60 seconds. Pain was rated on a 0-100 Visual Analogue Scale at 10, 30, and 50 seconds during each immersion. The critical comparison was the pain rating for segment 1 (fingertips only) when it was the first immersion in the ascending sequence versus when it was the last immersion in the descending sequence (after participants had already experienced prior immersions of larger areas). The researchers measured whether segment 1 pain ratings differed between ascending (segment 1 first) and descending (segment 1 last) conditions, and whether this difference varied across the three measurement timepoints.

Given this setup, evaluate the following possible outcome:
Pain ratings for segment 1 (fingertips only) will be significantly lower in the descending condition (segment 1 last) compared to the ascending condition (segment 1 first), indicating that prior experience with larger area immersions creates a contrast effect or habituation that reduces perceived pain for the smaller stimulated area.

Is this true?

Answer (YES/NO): NO